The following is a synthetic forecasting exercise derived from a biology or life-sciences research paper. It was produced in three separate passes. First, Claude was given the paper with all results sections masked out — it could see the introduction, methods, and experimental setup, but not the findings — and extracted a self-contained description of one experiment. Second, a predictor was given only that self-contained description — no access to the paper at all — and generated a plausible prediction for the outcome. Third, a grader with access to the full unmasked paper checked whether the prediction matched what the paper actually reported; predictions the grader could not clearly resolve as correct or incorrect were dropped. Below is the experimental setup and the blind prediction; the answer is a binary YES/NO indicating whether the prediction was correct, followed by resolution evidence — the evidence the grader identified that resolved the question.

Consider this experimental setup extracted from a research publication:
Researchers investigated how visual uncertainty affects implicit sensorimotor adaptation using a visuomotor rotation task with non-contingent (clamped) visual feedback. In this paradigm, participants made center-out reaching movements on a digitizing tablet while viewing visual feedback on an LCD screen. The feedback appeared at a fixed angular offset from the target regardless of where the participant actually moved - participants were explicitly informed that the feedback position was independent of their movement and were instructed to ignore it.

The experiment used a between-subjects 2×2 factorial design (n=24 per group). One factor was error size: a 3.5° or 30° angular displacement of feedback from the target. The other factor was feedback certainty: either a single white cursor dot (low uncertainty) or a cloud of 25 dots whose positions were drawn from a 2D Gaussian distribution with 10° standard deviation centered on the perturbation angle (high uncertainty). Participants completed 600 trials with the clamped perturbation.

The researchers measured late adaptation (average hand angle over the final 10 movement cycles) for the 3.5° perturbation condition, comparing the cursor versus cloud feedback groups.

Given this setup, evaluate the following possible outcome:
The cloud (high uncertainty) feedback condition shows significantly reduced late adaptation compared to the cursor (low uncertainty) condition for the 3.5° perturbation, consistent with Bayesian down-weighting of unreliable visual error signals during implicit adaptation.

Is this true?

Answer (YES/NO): NO